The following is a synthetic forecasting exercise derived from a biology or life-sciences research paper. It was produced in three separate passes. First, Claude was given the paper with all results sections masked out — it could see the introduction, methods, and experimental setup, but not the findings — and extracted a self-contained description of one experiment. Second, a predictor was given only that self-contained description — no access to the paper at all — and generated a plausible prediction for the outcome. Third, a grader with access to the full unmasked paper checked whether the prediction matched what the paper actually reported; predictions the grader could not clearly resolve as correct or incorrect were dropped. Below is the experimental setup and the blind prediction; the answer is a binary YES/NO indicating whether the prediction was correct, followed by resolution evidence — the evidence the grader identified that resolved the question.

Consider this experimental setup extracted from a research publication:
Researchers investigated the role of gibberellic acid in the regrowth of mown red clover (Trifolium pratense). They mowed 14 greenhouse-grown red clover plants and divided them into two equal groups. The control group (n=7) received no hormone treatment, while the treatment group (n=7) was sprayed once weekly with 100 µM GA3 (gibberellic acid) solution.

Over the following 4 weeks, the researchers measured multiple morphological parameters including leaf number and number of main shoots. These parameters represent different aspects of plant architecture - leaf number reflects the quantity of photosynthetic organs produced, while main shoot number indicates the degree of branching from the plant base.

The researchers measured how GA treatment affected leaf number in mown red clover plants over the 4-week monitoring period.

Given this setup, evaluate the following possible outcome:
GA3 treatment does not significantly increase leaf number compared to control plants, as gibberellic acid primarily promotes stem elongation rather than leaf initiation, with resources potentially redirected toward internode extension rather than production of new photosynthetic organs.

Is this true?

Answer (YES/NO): YES